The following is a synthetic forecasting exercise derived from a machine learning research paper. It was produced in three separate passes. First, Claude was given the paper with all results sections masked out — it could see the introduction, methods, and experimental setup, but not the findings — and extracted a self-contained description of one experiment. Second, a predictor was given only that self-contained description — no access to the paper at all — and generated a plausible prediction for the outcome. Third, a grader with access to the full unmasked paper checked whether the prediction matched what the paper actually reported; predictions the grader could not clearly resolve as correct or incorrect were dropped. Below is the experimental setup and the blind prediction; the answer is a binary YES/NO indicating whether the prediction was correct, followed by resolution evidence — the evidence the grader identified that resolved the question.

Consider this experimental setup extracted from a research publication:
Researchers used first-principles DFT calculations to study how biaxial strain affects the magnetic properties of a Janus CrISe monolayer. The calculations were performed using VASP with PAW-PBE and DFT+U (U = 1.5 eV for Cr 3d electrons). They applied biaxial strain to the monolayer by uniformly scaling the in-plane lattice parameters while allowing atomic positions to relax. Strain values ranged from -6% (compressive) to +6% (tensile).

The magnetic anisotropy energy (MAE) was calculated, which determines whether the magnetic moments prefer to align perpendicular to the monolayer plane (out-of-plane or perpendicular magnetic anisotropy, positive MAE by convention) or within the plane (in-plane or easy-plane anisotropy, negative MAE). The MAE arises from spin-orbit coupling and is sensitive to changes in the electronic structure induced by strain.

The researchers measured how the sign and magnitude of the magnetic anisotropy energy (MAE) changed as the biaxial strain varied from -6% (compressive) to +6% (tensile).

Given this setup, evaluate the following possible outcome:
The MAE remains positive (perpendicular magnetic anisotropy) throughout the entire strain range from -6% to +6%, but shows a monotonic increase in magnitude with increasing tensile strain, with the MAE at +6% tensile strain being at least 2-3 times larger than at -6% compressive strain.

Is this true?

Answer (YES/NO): NO